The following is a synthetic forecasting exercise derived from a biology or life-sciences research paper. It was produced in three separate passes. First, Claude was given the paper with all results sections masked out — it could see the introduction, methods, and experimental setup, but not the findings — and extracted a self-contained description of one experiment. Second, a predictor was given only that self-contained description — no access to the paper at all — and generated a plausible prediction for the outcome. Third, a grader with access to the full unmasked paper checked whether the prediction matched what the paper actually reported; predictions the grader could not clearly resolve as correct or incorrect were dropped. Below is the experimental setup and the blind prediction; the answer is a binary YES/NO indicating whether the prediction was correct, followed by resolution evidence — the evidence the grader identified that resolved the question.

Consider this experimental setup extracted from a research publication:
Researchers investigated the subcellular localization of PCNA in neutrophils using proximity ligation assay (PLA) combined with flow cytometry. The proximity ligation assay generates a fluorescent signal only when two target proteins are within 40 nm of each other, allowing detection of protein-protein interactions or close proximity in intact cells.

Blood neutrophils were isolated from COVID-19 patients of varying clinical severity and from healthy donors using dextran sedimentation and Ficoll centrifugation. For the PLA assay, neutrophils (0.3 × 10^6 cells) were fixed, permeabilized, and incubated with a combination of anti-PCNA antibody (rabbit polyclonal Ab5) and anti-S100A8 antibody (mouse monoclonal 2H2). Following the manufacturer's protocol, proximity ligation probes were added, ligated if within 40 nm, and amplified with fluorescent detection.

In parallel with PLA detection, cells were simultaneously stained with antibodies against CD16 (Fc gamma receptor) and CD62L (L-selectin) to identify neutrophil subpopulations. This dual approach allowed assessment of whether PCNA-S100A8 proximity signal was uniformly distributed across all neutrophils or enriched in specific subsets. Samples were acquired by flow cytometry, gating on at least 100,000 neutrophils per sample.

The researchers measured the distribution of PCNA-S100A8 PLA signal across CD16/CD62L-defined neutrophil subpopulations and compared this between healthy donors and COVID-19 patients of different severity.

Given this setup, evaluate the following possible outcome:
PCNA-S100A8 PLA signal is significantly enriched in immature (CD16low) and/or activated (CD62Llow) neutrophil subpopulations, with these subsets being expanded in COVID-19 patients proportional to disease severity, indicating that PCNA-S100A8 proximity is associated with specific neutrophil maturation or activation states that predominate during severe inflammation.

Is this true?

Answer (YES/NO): YES